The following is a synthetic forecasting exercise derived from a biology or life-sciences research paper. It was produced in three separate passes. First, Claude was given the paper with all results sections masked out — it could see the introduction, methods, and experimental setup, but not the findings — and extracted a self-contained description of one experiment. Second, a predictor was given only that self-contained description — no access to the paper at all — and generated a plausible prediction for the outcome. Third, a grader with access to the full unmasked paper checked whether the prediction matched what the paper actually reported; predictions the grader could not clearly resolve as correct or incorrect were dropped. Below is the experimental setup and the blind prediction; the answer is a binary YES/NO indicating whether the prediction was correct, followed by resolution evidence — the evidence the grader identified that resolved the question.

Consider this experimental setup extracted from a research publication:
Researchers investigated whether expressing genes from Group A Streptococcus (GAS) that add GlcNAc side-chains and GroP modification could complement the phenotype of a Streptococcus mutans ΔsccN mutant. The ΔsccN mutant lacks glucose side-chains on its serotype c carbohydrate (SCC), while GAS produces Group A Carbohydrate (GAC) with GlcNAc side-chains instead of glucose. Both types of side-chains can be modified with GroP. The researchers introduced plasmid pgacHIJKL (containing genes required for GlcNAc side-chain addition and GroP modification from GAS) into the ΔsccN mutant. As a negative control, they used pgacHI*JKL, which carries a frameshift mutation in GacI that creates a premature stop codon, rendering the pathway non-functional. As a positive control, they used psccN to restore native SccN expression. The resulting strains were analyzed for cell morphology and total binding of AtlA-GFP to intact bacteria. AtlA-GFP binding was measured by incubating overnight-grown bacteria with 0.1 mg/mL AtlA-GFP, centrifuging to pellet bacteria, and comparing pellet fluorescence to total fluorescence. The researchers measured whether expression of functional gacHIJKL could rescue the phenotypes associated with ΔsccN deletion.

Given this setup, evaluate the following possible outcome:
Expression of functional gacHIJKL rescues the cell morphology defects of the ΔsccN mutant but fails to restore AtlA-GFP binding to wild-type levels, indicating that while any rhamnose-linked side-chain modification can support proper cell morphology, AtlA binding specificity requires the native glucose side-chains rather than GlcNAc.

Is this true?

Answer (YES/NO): NO